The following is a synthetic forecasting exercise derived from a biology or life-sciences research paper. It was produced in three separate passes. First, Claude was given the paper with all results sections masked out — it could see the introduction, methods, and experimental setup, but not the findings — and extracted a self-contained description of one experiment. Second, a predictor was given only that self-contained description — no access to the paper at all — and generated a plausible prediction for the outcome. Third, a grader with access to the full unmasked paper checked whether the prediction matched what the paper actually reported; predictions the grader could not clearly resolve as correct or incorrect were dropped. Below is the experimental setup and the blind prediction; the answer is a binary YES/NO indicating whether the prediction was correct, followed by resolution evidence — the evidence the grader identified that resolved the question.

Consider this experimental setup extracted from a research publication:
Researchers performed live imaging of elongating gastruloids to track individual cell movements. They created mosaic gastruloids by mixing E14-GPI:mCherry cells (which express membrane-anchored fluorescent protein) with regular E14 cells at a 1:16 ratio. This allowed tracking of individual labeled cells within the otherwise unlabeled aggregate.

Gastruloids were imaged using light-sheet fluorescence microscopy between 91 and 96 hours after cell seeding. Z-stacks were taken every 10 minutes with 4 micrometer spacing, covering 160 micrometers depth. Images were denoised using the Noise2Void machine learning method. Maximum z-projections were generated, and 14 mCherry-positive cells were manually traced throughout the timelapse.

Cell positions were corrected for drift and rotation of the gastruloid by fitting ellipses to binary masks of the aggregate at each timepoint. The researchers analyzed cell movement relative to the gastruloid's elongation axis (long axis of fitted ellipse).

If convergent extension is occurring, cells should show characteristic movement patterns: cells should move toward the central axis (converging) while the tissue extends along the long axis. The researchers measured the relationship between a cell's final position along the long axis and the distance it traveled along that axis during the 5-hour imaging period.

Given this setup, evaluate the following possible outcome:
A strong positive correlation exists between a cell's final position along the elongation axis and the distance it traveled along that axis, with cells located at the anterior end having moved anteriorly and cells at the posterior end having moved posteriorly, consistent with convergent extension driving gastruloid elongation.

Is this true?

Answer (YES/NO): YES